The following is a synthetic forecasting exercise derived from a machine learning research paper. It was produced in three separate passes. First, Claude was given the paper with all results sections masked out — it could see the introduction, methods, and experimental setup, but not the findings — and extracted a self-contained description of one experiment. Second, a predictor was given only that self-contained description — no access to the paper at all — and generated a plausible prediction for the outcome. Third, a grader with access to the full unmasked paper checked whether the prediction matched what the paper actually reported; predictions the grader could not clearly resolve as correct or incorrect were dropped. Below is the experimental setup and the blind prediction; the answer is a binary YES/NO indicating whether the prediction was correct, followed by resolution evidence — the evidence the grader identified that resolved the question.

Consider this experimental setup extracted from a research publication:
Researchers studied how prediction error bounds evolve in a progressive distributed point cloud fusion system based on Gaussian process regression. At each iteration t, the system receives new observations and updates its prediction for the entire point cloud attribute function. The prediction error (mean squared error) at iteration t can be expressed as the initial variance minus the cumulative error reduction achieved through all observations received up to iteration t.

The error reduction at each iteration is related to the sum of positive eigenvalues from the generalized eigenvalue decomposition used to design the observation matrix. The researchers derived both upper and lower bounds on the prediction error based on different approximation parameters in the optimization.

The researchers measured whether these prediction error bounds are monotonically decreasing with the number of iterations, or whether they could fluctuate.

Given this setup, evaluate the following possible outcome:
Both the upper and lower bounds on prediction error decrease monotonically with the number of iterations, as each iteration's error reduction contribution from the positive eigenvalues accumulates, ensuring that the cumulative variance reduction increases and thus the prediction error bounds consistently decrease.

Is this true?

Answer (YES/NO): YES